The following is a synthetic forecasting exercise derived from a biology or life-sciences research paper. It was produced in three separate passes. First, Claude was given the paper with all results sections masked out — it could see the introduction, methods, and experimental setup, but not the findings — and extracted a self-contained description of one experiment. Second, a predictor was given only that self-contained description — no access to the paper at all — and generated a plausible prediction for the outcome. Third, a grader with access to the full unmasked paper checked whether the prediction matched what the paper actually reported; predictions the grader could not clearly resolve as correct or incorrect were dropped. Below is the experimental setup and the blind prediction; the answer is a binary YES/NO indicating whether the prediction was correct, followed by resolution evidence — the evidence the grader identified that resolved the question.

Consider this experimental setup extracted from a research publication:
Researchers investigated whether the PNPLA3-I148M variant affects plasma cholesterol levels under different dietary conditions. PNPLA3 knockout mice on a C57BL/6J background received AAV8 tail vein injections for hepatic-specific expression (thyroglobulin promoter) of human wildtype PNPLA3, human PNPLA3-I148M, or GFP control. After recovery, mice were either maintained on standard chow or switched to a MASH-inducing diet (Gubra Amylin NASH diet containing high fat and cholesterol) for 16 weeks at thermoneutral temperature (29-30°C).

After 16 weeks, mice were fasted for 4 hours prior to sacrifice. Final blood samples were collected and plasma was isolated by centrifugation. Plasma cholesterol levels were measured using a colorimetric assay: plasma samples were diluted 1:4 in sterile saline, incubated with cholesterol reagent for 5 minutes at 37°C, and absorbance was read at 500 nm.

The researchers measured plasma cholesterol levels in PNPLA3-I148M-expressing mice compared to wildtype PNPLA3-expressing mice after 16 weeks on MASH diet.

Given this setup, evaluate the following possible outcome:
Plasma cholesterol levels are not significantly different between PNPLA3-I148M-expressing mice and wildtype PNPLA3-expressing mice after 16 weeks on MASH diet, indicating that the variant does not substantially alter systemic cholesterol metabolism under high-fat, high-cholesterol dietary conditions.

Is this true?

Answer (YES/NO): YES